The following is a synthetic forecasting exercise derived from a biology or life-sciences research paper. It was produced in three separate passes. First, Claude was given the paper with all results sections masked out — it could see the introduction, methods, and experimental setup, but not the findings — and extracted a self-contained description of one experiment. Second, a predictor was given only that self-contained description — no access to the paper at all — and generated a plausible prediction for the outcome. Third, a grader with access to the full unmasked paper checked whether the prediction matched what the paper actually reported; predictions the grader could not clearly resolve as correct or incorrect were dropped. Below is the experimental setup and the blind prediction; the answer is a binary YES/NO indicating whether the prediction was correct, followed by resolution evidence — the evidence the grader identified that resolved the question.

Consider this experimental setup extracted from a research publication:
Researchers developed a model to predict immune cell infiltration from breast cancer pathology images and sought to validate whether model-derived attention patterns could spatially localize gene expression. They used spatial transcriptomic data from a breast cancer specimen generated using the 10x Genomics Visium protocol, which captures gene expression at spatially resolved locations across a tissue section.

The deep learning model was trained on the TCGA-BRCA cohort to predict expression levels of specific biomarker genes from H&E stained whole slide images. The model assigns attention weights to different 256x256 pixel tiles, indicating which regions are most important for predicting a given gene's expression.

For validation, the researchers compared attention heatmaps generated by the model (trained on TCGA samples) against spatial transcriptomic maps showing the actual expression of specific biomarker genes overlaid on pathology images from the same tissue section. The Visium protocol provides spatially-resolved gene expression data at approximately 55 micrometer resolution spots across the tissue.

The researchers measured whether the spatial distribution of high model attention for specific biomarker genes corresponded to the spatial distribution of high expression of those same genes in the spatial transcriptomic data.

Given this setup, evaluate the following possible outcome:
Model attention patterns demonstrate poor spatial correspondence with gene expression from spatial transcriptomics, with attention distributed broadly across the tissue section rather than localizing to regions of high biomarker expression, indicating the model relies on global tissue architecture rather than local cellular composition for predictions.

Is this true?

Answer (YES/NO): NO